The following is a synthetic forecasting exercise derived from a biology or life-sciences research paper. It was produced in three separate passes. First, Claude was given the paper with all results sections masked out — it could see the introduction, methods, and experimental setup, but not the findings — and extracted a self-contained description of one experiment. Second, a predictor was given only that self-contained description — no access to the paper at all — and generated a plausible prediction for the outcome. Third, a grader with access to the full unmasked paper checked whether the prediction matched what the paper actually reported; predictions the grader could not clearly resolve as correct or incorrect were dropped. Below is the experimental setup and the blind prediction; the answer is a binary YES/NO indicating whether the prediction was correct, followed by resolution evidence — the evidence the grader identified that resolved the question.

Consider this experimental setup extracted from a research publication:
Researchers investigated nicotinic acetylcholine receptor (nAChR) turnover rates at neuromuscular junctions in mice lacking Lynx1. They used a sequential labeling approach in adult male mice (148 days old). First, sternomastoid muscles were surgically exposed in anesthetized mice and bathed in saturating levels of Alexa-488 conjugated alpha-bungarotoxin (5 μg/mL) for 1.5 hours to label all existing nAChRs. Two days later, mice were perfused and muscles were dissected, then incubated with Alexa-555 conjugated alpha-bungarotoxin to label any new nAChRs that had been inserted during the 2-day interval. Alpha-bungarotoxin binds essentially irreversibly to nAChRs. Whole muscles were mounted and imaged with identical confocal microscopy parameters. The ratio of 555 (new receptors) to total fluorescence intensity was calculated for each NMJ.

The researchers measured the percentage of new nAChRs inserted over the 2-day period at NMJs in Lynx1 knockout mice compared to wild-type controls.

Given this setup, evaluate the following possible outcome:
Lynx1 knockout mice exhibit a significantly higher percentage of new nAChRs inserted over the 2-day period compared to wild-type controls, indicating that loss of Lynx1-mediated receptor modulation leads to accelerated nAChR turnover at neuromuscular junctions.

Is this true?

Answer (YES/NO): YES